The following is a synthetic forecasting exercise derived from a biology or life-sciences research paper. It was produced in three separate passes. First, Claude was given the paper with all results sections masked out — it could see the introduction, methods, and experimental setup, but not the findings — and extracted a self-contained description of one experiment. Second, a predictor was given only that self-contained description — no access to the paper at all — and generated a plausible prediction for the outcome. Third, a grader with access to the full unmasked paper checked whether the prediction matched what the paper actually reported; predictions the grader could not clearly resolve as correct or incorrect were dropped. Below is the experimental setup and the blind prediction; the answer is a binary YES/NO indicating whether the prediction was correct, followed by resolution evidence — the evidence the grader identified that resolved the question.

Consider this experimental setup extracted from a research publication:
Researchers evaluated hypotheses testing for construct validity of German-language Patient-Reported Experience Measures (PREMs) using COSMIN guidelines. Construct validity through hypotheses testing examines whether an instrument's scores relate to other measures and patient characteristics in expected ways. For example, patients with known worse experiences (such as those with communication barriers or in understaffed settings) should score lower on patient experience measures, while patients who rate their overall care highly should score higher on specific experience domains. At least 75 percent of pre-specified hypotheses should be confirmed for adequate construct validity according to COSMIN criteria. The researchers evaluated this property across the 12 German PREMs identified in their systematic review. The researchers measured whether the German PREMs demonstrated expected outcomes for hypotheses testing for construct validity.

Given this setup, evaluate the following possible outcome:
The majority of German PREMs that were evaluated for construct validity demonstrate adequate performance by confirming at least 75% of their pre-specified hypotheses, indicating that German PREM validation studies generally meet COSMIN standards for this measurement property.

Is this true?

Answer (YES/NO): YES